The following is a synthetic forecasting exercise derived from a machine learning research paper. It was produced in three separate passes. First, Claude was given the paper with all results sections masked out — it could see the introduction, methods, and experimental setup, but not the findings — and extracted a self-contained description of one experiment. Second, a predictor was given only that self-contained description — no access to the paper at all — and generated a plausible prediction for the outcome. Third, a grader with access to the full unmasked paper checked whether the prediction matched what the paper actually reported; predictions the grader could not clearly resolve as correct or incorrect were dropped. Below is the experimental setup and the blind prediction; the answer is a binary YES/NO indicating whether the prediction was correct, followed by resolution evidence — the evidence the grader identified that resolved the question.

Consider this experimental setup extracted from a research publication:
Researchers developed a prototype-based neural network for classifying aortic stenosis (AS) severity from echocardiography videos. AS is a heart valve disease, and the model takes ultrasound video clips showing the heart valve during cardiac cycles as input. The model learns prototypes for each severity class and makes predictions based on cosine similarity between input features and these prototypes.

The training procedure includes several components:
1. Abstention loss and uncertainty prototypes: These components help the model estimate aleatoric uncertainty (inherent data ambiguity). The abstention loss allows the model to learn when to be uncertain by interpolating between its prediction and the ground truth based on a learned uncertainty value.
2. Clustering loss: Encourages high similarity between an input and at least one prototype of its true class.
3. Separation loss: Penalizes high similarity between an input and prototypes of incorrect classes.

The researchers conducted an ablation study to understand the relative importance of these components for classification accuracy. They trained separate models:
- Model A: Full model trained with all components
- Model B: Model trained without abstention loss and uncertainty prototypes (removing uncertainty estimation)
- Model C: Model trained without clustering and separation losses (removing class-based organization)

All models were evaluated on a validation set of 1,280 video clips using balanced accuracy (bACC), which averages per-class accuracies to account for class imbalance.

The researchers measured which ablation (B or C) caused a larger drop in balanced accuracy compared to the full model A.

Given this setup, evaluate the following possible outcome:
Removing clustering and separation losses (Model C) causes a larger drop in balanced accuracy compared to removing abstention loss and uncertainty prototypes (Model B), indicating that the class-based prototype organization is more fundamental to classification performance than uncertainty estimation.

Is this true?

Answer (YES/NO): YES